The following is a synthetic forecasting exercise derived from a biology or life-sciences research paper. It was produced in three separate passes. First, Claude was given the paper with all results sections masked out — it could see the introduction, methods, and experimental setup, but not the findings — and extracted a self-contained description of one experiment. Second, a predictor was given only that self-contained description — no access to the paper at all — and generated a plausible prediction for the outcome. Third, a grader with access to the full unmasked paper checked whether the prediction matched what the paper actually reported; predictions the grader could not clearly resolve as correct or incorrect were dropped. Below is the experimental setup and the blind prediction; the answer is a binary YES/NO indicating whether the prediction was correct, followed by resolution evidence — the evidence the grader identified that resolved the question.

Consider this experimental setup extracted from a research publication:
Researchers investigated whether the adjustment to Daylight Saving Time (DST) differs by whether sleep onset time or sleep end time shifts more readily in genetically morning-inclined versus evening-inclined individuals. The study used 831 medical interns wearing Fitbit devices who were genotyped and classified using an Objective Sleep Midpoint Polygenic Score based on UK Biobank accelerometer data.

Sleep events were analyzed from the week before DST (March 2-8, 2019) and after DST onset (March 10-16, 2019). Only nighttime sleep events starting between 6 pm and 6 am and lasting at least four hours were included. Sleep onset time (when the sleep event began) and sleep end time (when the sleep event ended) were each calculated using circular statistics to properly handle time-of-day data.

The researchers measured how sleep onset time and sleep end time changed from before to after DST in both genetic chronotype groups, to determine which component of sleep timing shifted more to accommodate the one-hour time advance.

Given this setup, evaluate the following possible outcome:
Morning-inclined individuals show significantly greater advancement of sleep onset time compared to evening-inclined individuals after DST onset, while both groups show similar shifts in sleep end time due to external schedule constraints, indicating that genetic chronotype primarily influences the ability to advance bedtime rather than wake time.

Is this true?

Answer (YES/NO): NO